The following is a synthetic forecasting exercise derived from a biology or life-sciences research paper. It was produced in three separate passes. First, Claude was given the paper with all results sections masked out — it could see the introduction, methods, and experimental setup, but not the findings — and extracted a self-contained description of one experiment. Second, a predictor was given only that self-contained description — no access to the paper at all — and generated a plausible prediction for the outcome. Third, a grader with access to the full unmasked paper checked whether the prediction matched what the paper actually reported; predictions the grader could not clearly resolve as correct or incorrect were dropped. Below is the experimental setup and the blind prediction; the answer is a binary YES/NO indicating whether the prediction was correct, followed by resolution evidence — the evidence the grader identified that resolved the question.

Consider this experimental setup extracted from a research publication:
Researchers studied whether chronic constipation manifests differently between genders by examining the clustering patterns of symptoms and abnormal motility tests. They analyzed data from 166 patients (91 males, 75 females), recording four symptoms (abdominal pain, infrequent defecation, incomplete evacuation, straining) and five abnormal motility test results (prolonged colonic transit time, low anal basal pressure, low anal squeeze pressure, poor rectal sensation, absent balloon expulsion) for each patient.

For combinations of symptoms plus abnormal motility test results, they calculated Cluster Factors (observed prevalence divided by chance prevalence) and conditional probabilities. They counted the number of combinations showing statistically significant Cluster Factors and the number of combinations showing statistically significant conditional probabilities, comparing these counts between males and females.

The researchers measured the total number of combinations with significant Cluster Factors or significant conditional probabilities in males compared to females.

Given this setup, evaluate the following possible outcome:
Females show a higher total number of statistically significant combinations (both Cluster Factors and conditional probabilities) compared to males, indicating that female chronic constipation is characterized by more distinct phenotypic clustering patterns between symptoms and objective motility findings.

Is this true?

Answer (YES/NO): NO